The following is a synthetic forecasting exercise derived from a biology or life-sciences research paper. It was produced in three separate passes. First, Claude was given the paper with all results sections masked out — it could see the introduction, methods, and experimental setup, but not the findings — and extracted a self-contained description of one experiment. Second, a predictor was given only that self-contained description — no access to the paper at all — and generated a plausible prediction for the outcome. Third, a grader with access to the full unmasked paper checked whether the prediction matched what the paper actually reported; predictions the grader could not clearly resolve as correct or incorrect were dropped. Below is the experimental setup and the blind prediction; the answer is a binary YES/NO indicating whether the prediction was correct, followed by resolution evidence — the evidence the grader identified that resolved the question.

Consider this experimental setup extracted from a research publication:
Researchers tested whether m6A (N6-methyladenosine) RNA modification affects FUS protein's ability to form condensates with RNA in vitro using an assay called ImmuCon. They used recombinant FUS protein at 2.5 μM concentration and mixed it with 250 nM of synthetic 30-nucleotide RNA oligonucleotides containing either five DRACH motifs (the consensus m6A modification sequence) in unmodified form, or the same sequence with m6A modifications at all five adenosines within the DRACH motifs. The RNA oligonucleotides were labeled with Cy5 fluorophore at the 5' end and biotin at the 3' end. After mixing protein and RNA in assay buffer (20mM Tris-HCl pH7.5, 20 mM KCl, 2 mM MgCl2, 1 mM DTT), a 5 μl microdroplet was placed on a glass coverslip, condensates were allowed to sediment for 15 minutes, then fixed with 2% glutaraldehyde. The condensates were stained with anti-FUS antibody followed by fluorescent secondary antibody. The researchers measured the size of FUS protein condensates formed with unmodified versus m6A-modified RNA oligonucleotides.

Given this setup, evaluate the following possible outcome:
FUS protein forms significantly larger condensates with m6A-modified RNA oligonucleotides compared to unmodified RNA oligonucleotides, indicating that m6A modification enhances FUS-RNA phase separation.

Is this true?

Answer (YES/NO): NO